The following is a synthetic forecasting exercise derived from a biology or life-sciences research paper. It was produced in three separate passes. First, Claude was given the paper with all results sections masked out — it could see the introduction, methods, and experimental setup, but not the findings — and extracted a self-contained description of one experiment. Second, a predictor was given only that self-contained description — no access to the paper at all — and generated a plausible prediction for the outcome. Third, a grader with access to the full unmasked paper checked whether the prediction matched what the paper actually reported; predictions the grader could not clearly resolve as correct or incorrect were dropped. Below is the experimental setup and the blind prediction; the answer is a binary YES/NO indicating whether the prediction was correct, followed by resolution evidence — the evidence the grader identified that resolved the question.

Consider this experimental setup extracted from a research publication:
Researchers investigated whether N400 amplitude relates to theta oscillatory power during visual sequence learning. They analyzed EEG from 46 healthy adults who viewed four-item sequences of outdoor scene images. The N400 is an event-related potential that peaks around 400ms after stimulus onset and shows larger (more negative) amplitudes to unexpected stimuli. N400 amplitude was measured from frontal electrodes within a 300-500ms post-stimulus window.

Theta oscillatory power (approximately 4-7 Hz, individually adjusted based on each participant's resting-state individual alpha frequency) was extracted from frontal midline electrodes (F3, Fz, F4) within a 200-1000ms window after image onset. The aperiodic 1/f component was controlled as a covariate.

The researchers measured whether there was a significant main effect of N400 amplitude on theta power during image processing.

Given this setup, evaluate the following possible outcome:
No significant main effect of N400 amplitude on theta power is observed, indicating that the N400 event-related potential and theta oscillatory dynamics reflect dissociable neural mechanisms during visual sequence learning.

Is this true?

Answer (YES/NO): YES